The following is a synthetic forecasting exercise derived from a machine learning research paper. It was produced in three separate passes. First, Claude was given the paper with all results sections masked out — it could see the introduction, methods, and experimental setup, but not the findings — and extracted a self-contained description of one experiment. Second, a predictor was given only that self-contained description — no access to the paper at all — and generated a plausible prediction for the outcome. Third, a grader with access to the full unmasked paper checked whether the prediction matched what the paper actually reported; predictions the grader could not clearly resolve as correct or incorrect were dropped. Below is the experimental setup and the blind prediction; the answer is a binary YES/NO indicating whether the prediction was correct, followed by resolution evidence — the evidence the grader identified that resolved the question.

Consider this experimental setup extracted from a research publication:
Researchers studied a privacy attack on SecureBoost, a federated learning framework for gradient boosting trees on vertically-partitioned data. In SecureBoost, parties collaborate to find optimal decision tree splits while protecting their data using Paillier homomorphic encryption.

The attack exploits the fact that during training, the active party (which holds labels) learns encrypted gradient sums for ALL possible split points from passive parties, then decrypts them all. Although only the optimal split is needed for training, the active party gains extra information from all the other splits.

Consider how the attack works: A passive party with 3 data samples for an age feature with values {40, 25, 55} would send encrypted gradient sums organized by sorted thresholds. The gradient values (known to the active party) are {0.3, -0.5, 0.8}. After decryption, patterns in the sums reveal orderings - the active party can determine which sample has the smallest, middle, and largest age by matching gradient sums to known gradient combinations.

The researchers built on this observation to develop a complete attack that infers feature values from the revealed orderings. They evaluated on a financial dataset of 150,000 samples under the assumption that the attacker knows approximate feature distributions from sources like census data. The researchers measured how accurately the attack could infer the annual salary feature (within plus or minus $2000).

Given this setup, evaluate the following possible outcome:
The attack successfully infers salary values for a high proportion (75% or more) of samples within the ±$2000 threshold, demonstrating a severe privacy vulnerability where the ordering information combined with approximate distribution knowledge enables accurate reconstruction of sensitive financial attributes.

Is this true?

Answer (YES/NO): YES